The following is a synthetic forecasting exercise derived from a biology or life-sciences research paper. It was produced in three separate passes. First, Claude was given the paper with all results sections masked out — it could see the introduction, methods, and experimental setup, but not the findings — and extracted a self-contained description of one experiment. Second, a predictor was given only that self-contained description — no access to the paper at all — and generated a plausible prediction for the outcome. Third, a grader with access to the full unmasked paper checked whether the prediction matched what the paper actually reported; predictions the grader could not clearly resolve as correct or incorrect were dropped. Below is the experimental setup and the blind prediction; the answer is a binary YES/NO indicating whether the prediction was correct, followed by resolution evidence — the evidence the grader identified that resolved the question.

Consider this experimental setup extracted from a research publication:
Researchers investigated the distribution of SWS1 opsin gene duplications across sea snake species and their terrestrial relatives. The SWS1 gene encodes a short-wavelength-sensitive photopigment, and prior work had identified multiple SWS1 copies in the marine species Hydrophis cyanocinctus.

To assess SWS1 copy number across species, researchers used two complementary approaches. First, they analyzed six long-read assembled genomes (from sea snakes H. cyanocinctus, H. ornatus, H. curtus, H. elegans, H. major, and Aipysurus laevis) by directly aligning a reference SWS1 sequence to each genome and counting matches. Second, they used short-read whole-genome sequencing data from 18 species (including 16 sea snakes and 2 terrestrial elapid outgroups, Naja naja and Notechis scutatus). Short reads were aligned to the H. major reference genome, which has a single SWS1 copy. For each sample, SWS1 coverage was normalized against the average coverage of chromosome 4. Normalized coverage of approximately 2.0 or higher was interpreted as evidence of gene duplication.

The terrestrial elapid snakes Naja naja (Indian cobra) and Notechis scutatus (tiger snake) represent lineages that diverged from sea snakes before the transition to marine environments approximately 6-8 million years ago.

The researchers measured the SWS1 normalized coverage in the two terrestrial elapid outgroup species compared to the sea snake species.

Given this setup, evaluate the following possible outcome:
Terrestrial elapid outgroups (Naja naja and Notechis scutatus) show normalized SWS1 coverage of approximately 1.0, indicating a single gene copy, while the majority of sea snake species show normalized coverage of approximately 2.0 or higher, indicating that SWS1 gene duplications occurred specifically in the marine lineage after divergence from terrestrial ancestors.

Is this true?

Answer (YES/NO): NO